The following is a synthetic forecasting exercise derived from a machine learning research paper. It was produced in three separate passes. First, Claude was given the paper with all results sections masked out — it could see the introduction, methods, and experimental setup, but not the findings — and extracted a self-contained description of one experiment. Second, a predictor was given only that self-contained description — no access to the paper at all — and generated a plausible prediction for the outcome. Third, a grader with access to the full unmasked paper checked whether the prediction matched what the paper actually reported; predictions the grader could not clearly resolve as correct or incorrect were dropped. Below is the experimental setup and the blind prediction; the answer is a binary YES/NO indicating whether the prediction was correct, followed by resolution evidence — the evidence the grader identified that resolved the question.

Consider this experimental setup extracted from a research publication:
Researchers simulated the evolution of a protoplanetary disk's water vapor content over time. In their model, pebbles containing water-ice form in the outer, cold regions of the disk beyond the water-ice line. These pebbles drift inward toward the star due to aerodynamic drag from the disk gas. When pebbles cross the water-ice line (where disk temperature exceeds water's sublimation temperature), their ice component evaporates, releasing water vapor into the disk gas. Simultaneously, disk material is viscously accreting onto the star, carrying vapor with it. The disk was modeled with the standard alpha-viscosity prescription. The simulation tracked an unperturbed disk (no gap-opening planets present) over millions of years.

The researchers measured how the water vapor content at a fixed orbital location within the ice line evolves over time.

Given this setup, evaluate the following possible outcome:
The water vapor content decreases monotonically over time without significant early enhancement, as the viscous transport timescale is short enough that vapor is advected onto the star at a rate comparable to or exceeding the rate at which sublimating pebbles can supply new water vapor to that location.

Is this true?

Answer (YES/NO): NO